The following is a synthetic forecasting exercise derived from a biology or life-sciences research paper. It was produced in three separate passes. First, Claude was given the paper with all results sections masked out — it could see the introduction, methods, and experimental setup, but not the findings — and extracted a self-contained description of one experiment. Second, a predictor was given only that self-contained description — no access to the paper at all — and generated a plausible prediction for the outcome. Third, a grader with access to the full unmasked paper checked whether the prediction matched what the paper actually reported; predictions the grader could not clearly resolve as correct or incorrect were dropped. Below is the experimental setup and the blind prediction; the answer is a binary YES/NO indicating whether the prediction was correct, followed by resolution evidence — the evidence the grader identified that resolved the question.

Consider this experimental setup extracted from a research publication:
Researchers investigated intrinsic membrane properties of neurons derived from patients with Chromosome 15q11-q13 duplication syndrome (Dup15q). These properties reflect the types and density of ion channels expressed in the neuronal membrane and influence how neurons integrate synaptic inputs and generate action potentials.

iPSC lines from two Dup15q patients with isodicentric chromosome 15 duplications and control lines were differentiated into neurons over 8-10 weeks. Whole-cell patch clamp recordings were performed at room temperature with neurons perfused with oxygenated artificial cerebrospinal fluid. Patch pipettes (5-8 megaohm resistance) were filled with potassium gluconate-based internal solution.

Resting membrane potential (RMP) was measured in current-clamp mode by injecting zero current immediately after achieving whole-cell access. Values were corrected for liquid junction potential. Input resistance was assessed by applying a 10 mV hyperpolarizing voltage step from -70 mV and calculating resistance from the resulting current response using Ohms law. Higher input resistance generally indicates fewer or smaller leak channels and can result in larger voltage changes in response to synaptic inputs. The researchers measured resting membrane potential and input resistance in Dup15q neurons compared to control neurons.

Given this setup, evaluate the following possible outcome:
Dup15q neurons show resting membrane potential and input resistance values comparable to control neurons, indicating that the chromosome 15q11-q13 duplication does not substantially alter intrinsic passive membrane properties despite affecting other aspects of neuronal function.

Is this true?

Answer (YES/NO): NO